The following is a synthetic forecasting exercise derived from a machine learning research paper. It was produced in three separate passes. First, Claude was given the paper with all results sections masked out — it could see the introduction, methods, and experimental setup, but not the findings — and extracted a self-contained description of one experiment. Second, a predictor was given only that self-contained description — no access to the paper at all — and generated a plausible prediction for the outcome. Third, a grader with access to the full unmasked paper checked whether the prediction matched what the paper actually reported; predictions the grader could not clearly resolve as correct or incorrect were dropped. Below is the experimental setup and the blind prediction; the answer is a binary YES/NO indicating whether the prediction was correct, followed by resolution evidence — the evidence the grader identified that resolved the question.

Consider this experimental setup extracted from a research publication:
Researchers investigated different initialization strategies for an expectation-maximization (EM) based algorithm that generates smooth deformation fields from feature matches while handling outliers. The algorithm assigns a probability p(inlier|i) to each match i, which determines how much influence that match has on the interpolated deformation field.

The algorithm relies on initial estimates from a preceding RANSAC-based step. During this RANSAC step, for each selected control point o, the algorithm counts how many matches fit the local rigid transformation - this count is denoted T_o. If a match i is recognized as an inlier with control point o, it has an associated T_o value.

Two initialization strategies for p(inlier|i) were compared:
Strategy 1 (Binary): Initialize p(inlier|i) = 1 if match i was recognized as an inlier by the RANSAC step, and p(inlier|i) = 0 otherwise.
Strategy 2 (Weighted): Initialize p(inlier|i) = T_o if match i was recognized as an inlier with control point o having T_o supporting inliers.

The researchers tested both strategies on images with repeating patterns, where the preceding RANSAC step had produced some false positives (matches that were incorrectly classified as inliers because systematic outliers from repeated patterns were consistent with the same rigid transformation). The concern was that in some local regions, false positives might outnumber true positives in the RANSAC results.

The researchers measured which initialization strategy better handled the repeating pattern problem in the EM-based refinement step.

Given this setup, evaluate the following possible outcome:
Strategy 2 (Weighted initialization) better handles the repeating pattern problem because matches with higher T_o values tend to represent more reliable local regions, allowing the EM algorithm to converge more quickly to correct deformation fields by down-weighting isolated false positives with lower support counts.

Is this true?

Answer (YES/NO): YES